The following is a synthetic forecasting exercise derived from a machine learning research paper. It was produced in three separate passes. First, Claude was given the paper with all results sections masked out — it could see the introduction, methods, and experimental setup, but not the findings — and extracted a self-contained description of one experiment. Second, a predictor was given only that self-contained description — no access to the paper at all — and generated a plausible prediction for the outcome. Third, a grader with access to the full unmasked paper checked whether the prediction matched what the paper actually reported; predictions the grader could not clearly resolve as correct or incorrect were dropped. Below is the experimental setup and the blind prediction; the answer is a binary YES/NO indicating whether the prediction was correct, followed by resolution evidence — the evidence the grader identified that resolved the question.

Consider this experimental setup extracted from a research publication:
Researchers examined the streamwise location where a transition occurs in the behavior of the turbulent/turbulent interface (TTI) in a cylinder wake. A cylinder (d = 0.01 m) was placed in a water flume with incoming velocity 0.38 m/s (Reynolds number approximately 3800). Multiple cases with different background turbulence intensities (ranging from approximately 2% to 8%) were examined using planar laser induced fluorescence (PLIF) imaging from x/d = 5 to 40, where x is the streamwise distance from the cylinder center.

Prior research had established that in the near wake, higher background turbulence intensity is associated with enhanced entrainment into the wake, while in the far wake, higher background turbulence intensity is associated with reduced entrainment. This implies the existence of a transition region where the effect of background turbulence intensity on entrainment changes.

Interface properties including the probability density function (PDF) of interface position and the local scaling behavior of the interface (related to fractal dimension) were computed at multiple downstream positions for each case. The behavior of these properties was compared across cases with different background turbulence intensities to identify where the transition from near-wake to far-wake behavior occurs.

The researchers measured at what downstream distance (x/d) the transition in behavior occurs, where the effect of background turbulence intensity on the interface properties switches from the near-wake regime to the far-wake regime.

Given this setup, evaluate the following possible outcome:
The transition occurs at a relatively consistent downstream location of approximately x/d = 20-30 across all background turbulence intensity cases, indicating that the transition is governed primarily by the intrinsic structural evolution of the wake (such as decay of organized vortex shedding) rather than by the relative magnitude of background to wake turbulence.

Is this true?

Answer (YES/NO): NO